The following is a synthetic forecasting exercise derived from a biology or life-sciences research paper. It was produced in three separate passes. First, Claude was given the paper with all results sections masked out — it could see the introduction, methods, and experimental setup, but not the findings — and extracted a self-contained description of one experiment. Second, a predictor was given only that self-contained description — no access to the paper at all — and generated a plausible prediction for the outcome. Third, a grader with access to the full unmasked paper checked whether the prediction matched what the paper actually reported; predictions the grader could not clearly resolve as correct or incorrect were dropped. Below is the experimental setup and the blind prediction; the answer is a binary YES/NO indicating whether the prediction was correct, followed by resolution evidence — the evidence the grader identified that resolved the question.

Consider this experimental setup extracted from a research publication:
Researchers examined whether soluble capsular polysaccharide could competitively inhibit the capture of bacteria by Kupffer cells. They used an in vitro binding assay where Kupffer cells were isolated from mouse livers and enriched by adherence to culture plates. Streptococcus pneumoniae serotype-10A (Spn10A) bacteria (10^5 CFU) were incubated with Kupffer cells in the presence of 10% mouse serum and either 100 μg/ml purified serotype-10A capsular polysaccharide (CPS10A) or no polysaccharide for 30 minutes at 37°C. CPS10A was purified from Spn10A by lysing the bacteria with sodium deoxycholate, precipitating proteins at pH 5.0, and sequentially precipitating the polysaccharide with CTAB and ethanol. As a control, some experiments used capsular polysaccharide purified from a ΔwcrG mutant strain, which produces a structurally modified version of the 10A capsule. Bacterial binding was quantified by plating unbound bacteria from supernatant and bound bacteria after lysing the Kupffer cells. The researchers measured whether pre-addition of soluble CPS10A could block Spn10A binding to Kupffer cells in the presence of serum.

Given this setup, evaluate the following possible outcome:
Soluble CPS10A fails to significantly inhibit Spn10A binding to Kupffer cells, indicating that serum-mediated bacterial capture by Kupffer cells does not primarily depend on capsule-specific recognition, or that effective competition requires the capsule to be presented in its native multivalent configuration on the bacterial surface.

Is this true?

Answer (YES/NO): NO